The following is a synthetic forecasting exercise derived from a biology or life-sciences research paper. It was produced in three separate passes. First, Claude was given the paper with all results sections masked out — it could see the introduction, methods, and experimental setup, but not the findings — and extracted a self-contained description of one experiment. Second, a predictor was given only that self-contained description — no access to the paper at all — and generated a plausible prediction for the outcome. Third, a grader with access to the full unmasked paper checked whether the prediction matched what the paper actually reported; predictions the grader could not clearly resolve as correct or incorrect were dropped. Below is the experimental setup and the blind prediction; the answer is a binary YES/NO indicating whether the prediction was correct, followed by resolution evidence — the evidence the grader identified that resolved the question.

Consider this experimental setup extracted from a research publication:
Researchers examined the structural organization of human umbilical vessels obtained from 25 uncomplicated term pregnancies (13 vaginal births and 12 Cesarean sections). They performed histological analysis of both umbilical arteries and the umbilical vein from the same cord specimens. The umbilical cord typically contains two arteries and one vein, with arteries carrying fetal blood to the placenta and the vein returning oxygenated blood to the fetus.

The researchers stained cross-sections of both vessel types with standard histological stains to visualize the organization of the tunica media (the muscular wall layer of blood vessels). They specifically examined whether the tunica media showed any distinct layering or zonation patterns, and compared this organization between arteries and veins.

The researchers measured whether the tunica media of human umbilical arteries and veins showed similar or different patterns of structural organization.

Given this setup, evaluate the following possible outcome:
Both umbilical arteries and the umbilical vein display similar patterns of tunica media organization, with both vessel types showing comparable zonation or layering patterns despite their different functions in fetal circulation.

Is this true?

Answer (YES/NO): NO